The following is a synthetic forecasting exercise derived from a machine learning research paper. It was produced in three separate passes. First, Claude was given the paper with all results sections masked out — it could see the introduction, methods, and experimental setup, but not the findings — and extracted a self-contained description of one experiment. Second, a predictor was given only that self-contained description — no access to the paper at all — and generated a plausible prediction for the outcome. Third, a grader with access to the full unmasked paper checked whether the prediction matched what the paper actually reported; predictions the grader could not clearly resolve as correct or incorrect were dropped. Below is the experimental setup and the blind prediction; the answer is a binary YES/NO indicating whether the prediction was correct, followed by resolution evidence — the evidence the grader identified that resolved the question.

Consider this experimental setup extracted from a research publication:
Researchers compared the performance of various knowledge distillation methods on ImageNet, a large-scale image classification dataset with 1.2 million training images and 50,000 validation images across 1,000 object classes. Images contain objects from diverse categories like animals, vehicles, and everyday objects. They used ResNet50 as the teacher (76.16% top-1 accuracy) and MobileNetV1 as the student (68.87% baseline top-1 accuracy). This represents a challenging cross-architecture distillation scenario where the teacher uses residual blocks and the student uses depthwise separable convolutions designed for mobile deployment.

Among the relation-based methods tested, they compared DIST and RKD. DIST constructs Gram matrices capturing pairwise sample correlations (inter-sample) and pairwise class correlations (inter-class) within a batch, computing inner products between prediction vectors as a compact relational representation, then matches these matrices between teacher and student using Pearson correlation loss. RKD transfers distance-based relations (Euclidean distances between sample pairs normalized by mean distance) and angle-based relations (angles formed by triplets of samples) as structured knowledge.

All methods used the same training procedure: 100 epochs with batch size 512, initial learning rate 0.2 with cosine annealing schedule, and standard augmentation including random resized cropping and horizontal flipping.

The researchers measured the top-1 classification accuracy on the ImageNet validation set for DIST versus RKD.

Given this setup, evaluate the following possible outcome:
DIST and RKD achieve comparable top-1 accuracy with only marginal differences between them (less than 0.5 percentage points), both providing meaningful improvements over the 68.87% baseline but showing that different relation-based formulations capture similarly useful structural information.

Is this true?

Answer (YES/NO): NO